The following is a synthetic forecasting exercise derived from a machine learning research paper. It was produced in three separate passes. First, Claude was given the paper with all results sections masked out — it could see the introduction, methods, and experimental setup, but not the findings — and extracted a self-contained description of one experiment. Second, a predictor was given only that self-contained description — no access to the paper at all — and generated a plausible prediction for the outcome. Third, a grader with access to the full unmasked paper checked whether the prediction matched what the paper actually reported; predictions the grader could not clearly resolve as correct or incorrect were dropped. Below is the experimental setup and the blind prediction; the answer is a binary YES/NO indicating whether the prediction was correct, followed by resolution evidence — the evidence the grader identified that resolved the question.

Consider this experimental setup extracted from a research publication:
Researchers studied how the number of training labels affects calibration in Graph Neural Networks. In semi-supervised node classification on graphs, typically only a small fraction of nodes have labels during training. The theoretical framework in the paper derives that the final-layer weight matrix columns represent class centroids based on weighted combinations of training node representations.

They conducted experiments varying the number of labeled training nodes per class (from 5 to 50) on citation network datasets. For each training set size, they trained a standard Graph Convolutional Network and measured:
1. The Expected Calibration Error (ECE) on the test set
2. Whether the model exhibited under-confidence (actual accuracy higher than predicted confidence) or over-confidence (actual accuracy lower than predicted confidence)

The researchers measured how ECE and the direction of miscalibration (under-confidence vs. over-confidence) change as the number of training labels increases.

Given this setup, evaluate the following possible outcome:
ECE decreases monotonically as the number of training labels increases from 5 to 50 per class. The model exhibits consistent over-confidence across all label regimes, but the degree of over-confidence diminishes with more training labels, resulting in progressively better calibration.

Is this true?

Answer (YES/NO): NO